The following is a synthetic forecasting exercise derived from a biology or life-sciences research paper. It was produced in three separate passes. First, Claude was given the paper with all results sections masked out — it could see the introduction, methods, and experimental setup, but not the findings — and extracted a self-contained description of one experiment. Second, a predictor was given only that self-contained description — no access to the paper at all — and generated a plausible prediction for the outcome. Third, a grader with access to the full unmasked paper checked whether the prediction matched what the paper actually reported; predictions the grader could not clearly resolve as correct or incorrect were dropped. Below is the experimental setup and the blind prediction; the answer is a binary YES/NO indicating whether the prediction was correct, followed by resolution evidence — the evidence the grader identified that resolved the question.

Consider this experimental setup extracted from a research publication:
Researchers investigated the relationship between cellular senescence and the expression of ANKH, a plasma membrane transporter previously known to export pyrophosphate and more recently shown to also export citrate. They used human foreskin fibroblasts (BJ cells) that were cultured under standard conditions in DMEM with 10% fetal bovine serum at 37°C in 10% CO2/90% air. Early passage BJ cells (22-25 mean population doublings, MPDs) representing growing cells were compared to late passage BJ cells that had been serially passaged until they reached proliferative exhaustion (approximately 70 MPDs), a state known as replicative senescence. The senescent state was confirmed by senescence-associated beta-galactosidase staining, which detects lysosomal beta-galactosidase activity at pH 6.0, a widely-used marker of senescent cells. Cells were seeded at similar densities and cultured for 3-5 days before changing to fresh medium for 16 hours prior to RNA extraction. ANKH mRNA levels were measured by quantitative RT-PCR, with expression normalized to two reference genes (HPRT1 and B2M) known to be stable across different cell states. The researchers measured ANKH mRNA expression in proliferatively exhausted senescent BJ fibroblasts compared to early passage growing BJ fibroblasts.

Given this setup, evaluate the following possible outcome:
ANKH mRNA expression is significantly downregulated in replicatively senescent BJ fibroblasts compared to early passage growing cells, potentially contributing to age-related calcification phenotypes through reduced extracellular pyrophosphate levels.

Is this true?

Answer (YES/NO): NO